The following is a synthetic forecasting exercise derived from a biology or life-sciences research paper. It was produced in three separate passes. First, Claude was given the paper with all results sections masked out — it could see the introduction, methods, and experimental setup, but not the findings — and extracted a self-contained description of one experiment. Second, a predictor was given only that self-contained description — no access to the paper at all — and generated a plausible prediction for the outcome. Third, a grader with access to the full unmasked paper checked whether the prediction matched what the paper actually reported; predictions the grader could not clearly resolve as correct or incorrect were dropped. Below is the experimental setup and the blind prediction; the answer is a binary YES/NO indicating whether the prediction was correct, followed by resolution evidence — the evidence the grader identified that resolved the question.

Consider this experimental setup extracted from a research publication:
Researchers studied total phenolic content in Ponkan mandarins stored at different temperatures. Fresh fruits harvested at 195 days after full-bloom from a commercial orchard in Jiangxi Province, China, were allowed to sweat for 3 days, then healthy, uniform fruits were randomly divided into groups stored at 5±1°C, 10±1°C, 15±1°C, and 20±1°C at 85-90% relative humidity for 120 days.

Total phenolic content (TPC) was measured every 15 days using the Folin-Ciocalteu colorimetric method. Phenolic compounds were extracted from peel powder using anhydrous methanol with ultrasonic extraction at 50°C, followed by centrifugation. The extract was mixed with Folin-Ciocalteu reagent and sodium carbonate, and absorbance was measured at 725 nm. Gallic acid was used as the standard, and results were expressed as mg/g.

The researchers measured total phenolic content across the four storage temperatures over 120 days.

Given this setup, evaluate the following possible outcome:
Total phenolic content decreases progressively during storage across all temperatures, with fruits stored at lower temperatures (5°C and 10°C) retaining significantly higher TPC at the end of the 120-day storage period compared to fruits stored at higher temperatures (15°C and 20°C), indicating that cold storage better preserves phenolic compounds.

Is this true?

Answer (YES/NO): NO